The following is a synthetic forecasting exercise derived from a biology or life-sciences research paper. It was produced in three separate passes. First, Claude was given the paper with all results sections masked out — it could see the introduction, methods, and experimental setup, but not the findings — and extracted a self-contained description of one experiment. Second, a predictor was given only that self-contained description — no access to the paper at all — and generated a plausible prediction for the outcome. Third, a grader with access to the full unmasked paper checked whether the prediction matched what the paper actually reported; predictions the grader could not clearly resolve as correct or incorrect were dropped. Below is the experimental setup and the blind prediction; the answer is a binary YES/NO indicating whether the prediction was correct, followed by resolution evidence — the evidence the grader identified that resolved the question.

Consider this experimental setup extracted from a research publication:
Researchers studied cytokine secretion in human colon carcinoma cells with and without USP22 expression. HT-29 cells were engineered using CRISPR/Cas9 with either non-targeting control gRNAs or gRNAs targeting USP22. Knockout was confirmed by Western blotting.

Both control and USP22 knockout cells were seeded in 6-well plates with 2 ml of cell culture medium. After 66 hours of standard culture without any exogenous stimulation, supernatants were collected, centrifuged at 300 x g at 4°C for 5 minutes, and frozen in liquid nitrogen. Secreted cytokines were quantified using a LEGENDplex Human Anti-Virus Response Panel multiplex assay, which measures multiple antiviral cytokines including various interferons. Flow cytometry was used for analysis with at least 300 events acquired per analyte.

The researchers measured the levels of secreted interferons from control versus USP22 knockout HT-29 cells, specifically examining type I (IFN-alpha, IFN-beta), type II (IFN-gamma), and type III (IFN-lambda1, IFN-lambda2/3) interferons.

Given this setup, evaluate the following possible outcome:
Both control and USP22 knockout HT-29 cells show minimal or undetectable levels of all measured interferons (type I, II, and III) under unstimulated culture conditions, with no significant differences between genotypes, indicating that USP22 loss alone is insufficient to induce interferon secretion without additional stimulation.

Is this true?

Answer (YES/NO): NO